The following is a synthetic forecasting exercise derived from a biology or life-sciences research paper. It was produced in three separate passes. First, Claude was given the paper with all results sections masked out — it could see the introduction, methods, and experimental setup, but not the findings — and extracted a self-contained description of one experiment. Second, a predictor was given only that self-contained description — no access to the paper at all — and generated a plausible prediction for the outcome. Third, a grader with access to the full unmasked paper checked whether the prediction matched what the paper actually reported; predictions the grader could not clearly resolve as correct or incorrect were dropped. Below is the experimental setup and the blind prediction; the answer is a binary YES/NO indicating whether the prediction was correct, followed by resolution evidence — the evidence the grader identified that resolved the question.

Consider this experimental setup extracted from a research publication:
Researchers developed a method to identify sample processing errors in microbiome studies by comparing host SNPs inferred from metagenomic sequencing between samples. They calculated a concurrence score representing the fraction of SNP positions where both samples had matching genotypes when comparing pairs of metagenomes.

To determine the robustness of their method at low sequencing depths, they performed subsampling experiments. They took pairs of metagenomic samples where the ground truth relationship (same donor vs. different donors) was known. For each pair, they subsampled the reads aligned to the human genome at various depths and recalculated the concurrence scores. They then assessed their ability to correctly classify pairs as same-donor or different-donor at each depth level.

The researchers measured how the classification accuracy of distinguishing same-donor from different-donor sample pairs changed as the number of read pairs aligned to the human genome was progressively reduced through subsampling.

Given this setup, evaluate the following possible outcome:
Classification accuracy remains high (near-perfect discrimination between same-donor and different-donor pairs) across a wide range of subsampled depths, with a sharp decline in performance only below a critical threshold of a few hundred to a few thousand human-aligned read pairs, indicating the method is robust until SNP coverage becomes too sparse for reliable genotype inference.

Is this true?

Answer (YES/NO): NO